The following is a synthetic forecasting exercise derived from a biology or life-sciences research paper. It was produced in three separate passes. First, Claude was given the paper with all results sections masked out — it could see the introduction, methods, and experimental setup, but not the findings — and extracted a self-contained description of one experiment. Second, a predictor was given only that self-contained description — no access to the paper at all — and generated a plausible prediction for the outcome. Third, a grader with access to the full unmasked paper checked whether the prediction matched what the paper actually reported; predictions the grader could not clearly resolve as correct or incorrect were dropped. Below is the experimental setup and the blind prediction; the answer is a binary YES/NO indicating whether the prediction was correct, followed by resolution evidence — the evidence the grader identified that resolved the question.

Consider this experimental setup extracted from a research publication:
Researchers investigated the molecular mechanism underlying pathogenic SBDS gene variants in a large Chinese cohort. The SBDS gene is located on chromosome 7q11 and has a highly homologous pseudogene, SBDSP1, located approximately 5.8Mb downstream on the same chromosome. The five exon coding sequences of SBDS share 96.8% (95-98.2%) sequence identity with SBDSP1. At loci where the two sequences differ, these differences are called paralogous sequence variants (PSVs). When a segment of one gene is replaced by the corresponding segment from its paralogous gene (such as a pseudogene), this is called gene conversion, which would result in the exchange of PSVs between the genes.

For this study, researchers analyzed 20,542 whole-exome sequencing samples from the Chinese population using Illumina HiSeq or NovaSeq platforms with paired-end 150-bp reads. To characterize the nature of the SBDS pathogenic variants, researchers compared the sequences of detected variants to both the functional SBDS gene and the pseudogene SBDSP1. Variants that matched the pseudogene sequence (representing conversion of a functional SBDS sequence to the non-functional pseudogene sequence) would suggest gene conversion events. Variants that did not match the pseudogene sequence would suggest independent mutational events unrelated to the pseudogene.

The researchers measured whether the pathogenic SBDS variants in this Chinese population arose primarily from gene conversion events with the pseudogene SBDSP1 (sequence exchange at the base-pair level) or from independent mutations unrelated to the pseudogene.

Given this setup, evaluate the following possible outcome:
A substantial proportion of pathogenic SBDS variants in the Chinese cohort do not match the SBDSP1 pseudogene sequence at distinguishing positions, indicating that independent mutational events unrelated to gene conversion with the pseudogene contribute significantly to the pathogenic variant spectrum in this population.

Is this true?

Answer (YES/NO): NO